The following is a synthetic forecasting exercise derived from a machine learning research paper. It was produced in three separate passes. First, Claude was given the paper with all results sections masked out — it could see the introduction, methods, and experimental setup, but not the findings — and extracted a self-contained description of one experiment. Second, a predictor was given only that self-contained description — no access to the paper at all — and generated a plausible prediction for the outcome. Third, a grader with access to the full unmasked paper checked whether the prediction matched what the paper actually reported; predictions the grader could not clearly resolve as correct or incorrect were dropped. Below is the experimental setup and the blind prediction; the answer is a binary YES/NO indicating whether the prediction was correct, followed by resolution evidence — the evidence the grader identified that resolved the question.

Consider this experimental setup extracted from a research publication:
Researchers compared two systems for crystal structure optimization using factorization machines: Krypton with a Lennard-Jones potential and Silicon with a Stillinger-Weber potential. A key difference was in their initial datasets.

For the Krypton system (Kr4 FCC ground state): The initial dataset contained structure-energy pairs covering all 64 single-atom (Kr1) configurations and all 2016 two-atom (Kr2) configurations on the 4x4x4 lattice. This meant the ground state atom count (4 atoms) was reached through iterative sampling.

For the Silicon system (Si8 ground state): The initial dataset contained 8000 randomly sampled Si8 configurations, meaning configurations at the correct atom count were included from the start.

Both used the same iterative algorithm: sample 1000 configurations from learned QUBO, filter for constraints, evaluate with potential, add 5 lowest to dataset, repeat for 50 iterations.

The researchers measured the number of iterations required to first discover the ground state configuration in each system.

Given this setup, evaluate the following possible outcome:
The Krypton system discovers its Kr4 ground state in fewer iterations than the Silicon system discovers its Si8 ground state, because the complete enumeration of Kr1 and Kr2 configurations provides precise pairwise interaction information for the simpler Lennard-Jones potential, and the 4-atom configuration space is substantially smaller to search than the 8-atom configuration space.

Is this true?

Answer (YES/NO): YES